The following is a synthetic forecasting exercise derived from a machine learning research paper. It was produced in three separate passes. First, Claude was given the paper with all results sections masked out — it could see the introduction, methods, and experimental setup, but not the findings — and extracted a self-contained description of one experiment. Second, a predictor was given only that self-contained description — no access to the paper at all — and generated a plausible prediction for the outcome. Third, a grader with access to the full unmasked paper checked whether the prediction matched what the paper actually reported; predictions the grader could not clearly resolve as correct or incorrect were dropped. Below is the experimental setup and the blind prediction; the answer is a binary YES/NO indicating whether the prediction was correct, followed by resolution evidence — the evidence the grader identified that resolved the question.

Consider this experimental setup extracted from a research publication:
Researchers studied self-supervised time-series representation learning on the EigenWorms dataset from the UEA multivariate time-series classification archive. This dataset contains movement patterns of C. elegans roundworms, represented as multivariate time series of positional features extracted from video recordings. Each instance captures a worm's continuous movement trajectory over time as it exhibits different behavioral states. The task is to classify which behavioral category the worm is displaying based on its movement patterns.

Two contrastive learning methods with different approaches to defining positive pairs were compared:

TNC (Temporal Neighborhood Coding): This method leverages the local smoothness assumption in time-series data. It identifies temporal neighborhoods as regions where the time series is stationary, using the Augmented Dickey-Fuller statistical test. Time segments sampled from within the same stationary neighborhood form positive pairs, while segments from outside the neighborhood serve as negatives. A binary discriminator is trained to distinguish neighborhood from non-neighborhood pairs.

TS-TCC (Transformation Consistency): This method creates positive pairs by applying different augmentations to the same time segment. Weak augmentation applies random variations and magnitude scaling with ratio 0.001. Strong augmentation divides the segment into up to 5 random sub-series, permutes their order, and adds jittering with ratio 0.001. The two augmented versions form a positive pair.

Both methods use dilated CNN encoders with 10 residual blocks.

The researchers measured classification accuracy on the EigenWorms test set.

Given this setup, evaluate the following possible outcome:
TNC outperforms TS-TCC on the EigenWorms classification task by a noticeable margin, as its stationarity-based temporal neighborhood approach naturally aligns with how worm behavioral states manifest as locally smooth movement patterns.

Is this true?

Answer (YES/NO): YES